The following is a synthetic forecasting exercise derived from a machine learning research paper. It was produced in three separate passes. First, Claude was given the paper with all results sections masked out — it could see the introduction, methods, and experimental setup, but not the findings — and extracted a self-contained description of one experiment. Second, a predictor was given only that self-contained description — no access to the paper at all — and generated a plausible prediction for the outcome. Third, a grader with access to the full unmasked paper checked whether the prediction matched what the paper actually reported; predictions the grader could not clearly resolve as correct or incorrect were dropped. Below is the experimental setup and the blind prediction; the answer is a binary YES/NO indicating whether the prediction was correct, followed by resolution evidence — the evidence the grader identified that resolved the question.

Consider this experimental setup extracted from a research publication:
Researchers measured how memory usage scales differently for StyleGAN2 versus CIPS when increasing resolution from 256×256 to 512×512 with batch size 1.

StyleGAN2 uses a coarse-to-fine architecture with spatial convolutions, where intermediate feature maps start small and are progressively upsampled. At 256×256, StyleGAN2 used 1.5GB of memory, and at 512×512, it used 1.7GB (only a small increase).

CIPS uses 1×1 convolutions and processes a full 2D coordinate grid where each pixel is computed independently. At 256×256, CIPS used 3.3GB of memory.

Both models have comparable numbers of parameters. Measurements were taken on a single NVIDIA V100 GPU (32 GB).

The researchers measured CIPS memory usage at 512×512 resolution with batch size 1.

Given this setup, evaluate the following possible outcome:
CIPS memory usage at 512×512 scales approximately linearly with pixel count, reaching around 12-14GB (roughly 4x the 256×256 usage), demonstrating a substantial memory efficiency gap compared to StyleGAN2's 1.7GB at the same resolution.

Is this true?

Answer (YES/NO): NO